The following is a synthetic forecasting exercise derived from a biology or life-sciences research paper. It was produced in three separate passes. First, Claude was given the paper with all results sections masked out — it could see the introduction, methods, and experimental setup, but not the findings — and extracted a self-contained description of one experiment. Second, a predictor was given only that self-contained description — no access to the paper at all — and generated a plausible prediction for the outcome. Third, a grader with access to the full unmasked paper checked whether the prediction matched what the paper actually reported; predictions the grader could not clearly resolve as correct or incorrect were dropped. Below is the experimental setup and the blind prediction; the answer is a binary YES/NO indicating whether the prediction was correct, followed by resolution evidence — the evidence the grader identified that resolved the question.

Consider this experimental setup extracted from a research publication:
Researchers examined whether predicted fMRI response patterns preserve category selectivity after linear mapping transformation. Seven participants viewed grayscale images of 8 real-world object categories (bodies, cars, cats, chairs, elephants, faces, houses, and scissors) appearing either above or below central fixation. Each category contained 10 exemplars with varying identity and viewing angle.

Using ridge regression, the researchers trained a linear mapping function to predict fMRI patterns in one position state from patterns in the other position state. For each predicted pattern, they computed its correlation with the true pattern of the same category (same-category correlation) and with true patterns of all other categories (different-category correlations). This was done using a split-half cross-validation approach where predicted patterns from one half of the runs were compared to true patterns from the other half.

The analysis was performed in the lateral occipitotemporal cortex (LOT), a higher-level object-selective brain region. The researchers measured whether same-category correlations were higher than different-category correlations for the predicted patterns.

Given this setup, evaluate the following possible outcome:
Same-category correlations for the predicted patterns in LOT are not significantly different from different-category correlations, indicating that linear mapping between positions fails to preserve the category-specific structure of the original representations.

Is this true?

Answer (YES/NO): NO